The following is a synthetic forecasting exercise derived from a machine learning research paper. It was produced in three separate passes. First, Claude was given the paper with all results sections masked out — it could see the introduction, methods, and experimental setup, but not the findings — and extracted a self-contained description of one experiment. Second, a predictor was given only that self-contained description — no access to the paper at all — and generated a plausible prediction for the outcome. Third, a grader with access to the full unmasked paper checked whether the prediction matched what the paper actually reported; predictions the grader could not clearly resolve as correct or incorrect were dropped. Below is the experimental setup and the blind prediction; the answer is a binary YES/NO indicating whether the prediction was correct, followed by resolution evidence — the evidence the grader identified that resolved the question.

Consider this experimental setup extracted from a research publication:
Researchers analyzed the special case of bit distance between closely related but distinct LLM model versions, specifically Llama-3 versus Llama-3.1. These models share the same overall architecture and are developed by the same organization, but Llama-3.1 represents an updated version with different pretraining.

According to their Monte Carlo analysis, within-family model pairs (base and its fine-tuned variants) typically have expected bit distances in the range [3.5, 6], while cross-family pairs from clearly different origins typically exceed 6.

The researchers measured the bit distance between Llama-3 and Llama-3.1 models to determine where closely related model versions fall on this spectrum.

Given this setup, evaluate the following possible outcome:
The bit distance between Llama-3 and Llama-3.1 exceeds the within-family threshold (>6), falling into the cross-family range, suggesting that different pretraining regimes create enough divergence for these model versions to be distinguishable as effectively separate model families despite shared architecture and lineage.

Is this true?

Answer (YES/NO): NO